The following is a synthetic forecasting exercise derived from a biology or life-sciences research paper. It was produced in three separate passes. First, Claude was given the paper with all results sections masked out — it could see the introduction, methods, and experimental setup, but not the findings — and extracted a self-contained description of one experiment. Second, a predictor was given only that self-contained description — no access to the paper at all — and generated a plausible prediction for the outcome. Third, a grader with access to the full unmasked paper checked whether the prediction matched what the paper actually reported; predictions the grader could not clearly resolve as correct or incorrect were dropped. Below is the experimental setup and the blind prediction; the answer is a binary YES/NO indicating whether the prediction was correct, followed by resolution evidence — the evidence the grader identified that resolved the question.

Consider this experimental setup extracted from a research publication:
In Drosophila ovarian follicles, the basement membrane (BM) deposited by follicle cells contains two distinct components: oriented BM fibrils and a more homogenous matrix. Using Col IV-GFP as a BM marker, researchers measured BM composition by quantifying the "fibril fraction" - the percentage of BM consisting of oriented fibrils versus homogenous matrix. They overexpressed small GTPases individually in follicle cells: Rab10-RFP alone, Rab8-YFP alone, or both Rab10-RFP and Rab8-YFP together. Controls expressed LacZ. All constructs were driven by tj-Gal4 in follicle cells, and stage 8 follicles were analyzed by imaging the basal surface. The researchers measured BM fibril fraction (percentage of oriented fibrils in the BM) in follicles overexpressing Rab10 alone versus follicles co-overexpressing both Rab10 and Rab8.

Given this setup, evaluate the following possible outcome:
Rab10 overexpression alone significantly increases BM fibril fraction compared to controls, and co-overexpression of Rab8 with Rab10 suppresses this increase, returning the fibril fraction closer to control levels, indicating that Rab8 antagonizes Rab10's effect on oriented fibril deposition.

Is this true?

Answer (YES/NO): YES